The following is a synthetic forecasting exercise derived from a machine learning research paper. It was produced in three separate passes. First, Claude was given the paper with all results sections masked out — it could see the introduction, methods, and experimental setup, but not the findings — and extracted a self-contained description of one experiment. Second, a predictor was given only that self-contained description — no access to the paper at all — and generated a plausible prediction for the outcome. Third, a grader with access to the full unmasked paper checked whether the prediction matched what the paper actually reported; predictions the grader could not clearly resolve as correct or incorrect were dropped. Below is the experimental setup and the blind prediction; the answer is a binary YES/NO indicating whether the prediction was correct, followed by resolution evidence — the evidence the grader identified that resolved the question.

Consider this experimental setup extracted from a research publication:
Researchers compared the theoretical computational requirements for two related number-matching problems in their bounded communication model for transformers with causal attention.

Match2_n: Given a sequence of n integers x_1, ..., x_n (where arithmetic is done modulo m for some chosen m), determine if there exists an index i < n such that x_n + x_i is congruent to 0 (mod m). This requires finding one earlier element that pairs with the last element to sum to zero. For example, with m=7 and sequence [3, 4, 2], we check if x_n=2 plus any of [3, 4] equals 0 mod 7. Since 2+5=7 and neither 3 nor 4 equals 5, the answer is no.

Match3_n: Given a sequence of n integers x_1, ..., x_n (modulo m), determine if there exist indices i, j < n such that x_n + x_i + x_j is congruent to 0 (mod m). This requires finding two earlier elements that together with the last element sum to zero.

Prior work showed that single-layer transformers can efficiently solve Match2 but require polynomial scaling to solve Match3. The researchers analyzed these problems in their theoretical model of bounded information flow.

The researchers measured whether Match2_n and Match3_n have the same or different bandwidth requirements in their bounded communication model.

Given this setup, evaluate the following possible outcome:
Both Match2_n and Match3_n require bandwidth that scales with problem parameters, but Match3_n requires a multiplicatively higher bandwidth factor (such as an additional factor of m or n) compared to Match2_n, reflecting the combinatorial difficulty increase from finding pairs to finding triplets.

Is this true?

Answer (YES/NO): NO